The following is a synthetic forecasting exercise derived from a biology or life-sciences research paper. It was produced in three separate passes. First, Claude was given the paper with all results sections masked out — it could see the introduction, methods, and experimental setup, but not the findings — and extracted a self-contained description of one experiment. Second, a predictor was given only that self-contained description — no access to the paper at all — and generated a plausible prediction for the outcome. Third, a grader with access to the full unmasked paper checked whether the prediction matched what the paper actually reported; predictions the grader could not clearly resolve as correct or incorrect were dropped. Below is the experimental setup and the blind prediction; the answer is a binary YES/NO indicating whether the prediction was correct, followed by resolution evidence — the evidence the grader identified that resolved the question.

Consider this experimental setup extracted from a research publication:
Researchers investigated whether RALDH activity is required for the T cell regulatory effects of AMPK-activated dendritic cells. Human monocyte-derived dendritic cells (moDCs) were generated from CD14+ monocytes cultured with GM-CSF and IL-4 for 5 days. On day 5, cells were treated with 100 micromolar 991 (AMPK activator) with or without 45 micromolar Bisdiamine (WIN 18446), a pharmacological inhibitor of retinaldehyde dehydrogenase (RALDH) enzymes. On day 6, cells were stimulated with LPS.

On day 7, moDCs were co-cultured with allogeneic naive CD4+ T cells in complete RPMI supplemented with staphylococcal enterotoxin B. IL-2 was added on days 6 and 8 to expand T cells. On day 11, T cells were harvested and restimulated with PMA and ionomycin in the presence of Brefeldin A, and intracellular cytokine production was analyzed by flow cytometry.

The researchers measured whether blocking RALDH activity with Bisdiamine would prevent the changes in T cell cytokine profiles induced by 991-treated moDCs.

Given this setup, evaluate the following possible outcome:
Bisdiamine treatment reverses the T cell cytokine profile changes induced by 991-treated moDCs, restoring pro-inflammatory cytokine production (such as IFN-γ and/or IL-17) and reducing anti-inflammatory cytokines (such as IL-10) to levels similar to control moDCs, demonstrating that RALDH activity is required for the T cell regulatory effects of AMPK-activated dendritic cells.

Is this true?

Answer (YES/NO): NO